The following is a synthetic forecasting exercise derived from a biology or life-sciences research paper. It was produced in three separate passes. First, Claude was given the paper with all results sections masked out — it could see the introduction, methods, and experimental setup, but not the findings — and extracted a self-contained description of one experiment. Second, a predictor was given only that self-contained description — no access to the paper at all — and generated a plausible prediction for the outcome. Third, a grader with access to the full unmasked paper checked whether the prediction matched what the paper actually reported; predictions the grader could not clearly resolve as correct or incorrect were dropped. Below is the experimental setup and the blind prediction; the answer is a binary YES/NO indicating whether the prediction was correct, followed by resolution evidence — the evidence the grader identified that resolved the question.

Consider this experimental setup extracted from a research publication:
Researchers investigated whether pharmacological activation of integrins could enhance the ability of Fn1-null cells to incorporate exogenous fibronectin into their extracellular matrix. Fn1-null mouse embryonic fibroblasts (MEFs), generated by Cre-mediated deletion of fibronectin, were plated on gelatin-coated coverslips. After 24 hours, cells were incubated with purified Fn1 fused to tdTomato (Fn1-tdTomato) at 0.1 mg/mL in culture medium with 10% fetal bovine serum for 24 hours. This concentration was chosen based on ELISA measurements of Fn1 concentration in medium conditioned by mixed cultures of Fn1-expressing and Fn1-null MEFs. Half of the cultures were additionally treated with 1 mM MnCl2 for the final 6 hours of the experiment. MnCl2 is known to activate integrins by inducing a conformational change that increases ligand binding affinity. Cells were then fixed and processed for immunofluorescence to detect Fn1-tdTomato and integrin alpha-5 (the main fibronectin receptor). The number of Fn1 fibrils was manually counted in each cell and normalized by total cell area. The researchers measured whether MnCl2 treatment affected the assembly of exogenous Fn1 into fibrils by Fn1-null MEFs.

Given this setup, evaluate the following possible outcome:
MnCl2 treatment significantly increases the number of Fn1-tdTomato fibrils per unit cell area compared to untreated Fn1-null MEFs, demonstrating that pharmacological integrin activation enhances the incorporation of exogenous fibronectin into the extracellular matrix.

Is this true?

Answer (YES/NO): YES